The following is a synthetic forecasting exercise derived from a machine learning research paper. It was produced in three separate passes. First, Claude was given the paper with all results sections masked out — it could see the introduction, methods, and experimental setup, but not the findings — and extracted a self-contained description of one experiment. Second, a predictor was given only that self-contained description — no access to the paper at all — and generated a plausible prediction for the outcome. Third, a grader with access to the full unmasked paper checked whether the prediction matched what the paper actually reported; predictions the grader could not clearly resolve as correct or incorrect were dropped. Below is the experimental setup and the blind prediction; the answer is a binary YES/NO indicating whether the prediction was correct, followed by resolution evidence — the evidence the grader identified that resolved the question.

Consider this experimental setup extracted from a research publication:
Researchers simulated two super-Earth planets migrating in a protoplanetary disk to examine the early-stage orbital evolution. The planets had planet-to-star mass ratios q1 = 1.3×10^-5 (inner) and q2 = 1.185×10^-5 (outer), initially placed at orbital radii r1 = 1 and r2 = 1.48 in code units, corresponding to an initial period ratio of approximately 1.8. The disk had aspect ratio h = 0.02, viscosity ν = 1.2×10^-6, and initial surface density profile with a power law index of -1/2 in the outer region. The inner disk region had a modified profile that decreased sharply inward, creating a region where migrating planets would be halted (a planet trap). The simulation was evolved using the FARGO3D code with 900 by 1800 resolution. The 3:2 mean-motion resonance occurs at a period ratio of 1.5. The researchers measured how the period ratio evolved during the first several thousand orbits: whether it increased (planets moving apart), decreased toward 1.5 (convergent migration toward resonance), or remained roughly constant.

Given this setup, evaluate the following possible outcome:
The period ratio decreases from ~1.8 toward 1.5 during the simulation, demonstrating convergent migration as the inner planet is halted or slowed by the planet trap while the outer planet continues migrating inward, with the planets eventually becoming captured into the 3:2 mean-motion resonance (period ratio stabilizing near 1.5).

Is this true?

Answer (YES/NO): NO